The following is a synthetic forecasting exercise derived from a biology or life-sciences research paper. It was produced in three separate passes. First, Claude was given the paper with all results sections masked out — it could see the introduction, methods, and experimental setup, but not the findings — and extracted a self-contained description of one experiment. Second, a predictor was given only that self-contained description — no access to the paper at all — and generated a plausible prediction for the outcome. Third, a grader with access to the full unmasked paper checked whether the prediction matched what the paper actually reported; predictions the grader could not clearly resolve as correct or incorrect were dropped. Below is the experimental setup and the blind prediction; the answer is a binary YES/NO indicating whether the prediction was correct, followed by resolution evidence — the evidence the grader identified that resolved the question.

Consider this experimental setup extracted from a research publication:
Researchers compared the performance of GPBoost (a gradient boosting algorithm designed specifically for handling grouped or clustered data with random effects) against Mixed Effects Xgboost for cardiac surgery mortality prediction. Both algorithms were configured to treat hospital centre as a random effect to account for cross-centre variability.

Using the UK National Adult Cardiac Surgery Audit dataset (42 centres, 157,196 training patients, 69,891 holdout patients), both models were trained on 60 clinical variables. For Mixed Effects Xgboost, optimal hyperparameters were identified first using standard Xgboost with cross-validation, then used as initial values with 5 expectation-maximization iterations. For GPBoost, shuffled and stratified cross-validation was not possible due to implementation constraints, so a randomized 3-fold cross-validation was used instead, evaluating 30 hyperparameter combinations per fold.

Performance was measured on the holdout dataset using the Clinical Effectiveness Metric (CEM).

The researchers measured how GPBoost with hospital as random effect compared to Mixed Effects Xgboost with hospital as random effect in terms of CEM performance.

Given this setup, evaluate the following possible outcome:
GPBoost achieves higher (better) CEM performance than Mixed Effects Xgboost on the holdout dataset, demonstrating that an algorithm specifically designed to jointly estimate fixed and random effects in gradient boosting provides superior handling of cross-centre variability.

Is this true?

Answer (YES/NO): YES